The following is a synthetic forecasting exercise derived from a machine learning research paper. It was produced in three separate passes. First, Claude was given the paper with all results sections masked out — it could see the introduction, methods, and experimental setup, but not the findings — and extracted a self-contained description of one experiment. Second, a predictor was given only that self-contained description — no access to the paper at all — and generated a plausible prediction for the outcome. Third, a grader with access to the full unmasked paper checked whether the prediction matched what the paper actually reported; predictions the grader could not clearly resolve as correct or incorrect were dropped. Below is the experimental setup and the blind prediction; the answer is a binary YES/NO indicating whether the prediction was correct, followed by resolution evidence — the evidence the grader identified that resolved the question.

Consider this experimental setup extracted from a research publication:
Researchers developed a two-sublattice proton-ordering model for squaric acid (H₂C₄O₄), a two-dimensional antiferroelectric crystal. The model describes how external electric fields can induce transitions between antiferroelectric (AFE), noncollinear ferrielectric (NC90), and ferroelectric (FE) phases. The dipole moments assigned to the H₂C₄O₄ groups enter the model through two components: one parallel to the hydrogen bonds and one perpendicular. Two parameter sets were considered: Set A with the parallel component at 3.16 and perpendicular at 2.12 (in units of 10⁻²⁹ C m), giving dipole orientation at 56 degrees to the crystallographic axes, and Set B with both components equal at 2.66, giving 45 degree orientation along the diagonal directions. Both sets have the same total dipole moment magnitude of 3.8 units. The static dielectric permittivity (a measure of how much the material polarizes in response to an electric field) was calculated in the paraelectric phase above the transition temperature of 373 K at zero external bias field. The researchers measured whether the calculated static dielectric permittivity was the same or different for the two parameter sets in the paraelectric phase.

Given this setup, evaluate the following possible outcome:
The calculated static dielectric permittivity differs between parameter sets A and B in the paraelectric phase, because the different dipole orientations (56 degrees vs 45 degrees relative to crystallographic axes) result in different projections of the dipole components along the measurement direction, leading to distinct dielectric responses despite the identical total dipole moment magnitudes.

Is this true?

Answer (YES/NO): NO